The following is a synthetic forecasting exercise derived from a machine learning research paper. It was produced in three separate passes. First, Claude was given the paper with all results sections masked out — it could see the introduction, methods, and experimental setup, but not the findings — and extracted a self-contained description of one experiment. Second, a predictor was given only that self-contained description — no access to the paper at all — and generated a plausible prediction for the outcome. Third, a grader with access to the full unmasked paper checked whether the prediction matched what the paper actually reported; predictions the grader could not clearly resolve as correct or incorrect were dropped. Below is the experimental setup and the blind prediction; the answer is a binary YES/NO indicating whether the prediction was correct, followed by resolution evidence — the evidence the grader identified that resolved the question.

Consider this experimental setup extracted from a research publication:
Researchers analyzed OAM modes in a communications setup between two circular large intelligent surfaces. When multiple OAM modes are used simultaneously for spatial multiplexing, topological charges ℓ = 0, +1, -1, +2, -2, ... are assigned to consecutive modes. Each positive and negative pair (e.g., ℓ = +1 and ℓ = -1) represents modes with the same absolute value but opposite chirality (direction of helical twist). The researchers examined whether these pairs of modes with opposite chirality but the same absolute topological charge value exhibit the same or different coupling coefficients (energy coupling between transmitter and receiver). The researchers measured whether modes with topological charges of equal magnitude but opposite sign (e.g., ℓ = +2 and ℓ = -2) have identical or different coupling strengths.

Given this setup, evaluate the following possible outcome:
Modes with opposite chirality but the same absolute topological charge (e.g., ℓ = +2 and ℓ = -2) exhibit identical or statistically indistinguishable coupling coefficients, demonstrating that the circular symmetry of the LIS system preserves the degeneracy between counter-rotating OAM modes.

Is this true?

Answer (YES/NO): YES